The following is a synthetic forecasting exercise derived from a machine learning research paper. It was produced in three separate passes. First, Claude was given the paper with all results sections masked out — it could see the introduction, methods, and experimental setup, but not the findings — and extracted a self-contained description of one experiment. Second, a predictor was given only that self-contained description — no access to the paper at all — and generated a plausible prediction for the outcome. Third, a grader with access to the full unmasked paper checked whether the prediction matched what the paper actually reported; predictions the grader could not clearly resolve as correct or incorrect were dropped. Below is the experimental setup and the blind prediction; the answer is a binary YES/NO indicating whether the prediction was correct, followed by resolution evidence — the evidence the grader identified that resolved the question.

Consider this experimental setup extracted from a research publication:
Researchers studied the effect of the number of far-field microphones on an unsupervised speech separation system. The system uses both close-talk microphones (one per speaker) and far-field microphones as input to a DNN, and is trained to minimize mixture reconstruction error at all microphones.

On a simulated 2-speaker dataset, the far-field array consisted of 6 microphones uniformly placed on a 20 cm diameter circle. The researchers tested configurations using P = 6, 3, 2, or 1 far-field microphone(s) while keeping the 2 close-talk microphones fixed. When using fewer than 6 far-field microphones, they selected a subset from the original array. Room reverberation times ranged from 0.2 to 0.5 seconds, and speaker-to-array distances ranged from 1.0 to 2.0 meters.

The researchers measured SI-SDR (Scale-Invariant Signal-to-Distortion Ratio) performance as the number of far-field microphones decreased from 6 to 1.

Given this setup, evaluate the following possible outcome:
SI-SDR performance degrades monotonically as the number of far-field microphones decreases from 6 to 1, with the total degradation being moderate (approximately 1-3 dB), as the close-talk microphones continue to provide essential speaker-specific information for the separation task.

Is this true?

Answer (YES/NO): NO